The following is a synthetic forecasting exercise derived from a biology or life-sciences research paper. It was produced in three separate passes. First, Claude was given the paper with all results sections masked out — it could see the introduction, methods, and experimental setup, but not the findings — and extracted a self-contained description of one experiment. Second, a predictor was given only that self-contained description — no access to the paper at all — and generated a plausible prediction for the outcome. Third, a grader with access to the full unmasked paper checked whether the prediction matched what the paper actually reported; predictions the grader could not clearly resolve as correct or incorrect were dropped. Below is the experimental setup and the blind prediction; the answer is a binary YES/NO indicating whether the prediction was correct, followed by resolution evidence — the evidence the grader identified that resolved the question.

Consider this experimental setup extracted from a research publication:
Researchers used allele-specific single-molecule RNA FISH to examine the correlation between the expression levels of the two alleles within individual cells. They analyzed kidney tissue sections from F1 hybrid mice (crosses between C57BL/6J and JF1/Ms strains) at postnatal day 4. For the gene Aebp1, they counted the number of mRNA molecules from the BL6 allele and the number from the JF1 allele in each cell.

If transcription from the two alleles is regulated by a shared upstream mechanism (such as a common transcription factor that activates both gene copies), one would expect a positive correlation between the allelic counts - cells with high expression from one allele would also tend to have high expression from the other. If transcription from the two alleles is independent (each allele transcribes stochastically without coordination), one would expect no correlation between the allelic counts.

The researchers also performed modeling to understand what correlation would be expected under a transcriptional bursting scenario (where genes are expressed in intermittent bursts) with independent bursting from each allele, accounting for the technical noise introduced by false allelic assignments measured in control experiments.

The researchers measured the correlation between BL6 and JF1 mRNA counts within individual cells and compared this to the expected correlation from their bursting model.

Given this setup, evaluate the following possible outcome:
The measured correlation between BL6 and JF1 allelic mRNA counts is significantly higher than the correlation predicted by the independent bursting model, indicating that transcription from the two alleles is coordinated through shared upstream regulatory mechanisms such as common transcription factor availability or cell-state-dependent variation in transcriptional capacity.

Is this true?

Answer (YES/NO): YES